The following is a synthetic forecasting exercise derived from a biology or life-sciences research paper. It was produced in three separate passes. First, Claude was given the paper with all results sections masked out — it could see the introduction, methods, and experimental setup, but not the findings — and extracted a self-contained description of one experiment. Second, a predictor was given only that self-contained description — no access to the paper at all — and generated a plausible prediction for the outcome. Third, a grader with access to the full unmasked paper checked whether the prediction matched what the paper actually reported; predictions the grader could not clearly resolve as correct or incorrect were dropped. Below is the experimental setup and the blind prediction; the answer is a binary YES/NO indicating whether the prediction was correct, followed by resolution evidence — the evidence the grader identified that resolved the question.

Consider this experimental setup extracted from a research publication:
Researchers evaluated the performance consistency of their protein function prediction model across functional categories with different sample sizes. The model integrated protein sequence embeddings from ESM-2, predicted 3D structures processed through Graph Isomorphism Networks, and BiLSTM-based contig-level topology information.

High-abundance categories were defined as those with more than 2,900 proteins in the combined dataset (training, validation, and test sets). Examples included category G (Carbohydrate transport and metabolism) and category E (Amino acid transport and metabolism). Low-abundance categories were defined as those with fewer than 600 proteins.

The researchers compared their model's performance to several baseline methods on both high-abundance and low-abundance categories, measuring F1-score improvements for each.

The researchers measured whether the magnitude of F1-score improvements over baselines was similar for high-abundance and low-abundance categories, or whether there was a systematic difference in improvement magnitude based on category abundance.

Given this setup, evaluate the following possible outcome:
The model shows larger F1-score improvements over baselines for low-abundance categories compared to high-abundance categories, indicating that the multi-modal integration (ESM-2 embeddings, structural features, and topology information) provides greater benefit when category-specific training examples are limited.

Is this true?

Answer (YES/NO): YES